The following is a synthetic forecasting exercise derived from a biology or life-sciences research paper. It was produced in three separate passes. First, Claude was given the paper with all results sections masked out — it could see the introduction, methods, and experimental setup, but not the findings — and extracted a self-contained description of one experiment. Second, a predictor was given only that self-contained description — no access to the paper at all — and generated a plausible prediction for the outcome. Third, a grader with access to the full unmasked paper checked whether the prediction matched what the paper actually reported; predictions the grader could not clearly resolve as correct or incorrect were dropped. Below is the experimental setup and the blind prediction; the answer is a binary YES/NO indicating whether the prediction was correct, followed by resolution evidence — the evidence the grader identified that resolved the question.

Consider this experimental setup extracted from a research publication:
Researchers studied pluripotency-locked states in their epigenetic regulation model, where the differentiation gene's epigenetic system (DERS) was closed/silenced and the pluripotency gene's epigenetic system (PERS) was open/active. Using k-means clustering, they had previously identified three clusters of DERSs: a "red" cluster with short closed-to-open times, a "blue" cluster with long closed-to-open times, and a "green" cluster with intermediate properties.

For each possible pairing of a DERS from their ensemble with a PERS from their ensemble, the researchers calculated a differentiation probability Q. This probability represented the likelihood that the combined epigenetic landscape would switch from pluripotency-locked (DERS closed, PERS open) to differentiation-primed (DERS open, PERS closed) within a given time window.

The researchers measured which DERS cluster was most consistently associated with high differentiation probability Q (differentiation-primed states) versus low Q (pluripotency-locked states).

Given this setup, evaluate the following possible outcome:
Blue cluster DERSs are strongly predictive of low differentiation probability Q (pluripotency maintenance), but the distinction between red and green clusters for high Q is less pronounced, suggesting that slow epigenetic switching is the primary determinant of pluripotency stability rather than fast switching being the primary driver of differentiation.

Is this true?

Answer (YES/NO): NO